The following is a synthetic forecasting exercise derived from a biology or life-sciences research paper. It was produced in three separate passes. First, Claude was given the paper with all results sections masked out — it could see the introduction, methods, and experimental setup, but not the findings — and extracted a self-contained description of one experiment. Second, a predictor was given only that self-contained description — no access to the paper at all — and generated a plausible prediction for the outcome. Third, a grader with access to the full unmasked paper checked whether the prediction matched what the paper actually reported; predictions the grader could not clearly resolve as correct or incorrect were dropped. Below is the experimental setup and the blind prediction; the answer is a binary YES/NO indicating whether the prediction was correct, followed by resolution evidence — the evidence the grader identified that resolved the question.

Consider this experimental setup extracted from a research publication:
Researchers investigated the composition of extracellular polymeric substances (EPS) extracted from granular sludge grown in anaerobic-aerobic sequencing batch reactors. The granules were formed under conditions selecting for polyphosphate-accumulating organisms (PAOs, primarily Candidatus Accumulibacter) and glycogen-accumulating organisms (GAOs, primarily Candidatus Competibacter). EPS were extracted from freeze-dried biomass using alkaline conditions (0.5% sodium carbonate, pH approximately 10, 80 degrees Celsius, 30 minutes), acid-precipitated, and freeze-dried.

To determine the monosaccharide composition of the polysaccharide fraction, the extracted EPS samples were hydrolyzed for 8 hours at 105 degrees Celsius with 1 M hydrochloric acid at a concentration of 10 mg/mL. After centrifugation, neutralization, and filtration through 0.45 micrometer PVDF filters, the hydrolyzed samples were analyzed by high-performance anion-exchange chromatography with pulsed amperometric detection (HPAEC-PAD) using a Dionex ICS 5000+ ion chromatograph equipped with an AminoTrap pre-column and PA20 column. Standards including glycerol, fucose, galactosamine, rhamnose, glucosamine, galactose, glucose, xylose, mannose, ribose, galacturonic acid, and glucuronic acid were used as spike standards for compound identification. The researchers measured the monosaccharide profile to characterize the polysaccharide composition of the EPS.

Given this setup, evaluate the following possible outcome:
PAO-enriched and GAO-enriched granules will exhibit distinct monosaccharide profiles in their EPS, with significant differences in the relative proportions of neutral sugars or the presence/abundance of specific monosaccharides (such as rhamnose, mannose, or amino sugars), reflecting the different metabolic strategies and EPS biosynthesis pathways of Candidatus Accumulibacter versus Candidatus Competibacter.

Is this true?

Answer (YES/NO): YES